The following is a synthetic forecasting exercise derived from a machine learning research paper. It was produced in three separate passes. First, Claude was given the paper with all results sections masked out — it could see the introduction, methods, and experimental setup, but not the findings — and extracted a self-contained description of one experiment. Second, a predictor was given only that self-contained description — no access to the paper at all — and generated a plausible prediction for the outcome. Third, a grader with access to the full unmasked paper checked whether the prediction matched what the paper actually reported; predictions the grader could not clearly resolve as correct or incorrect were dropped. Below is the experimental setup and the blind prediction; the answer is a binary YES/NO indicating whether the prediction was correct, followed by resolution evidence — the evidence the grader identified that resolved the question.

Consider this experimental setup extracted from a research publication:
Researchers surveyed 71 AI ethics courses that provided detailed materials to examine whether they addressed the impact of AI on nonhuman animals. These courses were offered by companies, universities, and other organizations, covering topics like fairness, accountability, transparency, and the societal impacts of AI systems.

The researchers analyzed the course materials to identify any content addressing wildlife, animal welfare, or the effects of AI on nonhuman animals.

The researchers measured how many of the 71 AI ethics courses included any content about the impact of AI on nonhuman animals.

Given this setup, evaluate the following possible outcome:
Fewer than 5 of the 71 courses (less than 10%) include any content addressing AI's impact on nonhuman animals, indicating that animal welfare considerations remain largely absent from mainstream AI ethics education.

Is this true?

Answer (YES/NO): YES